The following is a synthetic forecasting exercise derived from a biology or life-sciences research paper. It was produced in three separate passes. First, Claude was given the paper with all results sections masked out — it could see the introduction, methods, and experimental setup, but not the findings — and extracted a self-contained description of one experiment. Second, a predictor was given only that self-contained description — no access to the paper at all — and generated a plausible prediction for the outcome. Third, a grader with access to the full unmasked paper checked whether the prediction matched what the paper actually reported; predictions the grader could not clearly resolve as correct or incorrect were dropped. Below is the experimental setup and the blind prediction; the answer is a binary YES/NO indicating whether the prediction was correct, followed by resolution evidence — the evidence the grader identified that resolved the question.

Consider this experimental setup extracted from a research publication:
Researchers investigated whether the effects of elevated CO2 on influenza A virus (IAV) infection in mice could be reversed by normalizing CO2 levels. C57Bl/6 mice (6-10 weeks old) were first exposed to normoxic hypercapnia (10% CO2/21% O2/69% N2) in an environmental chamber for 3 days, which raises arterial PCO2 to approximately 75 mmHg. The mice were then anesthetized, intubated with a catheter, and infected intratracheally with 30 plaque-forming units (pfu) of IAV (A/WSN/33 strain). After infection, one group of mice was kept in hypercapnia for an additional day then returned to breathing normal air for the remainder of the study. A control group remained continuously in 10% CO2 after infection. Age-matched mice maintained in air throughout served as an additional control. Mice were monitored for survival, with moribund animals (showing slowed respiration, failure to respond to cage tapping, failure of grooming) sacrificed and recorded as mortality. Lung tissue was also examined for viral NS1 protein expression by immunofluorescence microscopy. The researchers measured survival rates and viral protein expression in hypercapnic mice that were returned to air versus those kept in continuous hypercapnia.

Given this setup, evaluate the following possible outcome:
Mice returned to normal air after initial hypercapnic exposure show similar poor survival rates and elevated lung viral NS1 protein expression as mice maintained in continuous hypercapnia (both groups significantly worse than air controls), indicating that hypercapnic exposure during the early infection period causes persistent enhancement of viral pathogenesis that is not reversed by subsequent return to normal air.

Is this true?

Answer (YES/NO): NO